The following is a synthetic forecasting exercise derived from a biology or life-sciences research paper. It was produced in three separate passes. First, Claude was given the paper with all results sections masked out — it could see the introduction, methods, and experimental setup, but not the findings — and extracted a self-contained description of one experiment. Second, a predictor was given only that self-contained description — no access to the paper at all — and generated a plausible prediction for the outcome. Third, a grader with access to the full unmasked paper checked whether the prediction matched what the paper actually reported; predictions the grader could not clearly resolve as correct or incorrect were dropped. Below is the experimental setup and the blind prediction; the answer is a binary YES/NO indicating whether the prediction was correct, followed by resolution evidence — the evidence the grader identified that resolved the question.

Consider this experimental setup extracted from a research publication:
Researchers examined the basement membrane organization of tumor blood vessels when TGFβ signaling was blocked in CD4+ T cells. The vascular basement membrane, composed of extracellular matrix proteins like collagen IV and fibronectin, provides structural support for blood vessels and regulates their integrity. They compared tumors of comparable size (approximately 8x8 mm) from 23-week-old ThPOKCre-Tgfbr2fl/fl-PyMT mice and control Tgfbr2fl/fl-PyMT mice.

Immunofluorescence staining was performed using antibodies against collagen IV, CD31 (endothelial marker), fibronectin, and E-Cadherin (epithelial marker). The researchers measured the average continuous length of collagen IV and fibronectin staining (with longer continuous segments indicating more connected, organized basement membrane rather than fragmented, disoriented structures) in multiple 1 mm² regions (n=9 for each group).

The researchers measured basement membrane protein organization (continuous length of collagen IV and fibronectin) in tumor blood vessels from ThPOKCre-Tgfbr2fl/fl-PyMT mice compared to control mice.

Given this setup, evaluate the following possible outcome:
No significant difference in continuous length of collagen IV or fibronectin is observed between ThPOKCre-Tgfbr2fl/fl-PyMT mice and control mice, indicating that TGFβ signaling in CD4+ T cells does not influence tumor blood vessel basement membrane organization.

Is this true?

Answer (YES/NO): NO